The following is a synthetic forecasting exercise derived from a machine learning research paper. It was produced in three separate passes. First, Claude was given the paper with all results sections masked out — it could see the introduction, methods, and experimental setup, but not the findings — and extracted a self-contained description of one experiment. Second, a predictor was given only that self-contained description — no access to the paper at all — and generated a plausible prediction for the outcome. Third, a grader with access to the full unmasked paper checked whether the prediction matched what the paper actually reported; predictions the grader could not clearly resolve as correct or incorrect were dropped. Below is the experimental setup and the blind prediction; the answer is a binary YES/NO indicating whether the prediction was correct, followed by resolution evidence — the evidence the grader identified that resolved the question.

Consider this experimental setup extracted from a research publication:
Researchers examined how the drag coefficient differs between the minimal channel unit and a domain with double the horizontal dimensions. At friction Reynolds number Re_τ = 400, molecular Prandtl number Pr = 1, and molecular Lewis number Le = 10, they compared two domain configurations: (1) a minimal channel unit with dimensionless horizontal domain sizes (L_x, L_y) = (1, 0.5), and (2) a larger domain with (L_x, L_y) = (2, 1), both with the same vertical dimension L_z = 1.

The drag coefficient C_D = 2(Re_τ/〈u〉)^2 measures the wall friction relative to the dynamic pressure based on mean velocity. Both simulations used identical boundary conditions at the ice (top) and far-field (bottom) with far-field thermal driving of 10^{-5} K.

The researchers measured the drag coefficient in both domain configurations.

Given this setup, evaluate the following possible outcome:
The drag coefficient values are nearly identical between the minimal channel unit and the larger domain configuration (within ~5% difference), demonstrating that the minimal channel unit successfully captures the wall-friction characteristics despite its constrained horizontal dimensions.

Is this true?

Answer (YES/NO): NO